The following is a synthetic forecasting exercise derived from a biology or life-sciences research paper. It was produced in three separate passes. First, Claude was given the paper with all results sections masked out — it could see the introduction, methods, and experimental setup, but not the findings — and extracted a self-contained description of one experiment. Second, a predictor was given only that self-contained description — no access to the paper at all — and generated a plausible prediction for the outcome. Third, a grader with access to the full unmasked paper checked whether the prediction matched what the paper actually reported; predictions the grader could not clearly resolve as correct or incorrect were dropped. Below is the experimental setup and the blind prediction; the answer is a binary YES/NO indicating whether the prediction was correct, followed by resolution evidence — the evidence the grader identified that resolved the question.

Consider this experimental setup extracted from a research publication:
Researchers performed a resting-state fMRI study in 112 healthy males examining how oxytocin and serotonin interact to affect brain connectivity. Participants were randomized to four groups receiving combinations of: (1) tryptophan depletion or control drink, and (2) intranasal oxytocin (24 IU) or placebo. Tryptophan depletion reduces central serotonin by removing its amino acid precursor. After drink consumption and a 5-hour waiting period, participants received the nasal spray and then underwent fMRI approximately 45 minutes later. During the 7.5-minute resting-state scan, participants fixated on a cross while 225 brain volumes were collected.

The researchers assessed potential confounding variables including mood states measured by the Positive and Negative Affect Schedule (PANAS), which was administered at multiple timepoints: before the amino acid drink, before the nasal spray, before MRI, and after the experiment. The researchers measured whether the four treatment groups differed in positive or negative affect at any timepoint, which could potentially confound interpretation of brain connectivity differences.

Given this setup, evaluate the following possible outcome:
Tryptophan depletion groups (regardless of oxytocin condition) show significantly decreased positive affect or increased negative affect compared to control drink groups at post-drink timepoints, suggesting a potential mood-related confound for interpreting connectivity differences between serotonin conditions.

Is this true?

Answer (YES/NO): NO